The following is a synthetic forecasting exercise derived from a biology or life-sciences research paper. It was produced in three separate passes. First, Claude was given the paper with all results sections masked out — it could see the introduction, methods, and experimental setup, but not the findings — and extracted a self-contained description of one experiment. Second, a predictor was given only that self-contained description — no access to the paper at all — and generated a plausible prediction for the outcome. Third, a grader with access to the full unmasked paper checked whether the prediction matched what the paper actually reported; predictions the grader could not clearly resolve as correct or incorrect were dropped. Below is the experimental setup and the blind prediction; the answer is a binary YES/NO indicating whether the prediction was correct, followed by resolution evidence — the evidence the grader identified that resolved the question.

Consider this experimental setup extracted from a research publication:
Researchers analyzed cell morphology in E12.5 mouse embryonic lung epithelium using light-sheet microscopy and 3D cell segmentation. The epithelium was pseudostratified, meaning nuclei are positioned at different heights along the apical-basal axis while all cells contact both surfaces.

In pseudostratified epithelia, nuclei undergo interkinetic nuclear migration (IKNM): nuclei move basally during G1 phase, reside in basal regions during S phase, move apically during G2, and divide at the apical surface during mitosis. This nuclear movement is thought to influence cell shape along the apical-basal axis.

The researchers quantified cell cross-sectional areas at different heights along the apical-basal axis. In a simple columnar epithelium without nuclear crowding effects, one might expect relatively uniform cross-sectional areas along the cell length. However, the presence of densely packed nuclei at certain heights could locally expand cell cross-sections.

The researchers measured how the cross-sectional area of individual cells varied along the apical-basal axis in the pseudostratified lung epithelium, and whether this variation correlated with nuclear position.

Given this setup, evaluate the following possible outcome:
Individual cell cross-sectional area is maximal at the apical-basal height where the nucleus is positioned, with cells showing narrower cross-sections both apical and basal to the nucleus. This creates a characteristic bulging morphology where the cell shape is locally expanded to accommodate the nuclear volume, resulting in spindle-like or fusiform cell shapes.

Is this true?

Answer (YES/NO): YES